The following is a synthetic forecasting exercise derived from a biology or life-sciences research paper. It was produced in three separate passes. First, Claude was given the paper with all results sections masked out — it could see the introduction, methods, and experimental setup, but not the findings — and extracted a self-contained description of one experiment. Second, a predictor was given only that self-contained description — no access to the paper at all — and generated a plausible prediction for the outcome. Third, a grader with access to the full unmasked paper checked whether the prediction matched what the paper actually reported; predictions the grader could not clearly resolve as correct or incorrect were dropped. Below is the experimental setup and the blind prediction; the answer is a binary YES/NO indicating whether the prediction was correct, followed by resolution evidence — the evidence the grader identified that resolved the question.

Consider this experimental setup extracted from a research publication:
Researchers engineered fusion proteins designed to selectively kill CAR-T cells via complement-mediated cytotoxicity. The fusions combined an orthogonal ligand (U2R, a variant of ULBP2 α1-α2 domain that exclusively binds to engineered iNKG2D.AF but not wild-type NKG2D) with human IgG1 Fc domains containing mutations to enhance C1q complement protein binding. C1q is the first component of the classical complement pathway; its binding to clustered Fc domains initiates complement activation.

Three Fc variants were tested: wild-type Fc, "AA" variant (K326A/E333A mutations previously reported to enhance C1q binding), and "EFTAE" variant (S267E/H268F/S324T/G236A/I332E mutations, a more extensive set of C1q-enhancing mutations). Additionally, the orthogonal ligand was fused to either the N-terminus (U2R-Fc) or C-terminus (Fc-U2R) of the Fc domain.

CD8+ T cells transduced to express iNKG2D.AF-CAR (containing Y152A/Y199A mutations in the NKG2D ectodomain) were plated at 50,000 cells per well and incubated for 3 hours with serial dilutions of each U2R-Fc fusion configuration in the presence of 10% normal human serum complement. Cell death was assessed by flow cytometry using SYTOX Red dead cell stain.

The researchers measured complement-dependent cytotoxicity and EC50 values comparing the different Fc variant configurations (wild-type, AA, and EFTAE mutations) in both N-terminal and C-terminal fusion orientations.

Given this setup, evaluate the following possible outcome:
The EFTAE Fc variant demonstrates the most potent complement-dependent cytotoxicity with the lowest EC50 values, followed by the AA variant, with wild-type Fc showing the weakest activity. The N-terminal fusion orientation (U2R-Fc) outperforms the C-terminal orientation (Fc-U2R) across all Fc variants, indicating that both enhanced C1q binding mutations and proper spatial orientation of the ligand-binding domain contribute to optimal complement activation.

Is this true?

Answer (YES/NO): YES